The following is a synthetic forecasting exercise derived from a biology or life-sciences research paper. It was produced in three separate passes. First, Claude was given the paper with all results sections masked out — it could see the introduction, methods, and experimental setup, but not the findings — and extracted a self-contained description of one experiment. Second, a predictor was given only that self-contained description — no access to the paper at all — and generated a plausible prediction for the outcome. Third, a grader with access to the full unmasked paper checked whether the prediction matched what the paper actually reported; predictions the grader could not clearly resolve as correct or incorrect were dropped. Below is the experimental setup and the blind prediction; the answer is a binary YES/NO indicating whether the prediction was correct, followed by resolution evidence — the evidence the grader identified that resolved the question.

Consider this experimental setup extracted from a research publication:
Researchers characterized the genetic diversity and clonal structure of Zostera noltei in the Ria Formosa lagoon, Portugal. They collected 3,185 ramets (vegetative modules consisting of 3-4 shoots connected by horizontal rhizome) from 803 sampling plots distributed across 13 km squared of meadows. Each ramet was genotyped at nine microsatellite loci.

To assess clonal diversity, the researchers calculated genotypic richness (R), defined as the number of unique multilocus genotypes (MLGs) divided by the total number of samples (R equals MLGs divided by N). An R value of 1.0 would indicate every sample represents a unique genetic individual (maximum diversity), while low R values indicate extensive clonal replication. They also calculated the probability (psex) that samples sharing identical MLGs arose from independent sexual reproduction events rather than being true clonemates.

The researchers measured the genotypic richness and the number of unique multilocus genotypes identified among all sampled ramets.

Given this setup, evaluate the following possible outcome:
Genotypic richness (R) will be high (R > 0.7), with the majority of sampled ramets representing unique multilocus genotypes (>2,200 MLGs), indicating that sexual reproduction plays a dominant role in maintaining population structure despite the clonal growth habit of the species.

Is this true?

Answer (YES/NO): NO